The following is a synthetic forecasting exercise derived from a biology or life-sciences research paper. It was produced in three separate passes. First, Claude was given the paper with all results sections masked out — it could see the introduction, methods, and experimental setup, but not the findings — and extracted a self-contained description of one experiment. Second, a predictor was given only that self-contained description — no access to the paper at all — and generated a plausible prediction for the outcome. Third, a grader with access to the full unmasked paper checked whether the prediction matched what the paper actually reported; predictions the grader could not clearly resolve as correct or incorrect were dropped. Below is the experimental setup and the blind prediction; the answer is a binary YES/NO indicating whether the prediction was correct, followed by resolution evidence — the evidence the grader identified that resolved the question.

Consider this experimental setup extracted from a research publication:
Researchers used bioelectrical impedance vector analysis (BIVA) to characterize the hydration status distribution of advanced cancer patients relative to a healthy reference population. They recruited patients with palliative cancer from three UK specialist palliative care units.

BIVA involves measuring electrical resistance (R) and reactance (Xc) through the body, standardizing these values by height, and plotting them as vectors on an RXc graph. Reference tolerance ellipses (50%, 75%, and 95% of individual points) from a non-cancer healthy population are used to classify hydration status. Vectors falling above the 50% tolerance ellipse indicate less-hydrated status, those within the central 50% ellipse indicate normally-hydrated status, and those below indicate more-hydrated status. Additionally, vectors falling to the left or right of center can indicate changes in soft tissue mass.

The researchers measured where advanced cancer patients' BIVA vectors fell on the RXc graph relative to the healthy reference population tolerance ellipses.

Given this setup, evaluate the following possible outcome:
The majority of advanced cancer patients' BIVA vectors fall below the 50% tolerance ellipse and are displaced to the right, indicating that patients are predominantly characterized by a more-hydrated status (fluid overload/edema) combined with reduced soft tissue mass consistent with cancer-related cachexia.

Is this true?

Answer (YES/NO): NO